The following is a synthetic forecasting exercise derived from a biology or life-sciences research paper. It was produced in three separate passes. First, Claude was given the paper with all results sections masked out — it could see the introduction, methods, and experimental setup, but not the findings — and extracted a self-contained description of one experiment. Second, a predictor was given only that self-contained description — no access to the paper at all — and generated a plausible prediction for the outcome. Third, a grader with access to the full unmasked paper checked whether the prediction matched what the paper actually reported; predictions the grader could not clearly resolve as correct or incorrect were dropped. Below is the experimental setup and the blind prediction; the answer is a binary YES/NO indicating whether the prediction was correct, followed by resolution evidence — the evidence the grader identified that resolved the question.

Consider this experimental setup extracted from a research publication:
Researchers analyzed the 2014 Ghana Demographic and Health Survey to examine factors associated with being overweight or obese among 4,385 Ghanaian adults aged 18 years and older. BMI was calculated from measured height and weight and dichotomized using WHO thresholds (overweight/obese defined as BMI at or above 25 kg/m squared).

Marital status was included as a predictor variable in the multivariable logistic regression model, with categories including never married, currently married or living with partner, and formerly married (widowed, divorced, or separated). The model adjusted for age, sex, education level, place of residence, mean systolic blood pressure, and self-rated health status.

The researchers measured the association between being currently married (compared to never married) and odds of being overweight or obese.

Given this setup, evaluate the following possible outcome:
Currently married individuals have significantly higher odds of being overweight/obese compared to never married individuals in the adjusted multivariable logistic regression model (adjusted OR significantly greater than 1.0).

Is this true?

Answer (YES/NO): YES